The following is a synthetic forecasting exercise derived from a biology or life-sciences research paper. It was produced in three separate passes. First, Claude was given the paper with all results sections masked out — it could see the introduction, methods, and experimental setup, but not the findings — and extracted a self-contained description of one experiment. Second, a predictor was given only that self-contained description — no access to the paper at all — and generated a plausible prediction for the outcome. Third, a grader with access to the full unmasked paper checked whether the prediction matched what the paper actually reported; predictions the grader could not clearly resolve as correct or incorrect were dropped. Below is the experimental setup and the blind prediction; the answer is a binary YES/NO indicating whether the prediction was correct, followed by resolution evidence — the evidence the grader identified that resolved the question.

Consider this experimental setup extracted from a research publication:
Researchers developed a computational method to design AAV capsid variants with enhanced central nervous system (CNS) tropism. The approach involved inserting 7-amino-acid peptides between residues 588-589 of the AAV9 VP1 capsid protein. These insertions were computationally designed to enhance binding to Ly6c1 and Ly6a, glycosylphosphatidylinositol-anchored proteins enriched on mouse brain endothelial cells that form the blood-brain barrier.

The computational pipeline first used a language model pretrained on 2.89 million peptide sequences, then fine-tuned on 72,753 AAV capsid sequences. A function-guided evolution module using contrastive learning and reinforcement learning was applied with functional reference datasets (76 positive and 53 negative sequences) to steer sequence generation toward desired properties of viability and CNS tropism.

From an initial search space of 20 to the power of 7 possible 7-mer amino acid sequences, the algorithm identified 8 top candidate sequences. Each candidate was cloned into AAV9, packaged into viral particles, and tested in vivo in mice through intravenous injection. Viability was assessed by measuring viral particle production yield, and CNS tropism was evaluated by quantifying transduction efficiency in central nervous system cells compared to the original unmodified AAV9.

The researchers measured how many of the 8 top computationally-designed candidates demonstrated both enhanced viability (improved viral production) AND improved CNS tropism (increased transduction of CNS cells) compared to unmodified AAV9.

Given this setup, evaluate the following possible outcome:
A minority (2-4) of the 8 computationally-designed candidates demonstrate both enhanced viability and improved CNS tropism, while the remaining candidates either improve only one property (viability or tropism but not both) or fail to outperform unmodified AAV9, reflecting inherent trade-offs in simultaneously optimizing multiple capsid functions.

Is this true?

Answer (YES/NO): YES